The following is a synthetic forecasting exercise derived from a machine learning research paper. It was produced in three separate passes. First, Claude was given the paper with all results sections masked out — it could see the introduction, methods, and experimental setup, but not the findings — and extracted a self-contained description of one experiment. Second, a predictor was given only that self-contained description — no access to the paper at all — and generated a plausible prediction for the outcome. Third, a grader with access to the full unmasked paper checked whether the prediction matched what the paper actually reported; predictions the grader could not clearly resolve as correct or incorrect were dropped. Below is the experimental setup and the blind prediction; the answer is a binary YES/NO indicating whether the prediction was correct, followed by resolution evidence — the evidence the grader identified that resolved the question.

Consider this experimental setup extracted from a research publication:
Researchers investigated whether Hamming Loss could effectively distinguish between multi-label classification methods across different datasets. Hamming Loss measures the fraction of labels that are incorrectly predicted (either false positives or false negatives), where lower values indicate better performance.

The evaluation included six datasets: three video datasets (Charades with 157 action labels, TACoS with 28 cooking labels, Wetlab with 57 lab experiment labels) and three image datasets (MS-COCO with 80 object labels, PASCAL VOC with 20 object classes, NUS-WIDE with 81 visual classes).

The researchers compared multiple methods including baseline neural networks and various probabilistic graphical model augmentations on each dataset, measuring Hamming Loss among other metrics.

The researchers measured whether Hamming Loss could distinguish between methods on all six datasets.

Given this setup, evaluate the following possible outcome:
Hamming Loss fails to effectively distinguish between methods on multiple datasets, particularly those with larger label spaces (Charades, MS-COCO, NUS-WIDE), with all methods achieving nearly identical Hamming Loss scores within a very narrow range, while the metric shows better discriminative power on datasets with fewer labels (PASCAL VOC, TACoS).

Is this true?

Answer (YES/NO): NO